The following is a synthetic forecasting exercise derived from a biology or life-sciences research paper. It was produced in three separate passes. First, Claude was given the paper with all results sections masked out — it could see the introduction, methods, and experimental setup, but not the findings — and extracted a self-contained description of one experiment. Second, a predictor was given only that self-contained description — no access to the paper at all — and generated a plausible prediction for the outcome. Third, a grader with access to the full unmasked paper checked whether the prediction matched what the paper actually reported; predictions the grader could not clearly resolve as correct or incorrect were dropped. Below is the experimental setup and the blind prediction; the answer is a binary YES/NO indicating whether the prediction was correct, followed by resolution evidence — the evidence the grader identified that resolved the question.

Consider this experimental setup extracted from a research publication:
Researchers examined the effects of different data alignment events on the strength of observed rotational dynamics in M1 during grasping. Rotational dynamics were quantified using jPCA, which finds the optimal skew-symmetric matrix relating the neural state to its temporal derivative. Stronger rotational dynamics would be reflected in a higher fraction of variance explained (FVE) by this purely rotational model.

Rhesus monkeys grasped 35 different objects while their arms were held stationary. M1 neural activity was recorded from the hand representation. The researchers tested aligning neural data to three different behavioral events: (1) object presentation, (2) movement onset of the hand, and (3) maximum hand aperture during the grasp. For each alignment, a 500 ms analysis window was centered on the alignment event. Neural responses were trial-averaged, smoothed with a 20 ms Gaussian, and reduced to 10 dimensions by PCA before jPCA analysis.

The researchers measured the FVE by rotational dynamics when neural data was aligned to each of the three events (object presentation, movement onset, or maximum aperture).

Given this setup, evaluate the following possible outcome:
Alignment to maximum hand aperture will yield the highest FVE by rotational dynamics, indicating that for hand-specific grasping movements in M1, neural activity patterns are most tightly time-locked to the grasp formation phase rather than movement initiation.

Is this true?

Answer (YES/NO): YES